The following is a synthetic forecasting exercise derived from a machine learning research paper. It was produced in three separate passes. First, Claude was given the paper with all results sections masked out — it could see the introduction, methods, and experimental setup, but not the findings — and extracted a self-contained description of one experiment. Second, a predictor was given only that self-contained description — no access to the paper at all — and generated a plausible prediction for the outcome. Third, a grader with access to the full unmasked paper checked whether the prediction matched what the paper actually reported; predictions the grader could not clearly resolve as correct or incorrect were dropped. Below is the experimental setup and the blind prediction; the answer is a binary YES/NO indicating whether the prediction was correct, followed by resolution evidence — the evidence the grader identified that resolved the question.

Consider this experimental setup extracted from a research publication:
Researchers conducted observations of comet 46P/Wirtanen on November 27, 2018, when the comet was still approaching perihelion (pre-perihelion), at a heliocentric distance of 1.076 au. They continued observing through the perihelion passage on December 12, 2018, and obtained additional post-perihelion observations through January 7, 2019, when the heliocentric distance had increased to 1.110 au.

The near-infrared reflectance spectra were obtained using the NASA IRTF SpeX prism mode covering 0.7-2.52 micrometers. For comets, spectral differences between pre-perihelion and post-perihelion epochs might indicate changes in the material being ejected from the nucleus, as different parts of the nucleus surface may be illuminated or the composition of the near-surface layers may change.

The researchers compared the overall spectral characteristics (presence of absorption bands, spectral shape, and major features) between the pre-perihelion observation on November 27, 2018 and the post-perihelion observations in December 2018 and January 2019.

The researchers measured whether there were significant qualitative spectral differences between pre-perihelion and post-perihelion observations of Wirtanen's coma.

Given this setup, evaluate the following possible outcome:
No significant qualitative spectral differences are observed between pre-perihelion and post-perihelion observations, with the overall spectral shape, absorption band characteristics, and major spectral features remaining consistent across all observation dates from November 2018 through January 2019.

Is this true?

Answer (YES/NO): YES